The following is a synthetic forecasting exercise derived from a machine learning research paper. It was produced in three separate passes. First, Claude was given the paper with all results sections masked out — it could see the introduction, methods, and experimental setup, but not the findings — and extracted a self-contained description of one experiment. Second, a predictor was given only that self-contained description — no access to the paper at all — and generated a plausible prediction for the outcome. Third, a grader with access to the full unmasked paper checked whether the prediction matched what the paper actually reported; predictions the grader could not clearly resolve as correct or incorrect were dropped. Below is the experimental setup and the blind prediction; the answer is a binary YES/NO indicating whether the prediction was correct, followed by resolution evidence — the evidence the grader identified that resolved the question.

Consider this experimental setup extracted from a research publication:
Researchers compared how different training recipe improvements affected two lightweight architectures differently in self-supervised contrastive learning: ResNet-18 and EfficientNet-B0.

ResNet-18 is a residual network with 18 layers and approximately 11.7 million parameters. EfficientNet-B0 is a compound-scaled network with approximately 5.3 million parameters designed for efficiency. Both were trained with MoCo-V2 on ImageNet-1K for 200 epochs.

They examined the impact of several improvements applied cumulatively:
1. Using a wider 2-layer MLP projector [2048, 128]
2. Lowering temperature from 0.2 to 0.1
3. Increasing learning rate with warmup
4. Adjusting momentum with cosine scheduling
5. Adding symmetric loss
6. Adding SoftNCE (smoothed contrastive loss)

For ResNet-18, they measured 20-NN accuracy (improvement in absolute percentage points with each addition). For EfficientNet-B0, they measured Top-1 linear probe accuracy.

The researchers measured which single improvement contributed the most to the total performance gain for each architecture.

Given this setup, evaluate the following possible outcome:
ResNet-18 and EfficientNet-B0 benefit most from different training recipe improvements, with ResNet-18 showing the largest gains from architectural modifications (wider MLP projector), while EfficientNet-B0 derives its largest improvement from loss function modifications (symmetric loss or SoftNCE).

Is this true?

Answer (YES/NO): NO